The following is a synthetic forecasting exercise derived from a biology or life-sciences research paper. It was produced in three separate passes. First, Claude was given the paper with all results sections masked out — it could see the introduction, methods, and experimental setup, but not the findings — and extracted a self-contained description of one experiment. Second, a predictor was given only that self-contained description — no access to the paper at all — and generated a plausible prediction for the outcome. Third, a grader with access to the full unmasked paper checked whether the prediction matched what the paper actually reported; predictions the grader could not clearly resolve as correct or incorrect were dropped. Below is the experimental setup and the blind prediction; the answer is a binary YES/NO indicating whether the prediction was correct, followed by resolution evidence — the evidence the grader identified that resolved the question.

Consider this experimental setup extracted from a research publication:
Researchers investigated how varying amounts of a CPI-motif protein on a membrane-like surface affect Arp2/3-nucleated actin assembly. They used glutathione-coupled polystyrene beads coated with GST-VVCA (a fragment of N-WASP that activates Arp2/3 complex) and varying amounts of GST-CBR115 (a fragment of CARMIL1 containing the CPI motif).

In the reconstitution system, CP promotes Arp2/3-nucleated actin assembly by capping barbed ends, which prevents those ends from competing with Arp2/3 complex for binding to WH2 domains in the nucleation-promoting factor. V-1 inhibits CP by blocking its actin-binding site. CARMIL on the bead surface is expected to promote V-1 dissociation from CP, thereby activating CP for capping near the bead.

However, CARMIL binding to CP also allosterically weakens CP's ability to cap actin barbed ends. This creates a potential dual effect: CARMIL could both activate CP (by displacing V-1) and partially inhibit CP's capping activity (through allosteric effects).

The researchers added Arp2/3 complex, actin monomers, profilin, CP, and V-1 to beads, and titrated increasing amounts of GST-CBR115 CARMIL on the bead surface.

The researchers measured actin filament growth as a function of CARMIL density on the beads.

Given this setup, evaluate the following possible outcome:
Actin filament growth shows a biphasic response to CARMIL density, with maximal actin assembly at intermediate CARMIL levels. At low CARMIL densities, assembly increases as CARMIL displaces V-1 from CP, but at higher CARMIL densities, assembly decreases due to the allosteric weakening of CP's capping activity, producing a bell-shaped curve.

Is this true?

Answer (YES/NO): NO